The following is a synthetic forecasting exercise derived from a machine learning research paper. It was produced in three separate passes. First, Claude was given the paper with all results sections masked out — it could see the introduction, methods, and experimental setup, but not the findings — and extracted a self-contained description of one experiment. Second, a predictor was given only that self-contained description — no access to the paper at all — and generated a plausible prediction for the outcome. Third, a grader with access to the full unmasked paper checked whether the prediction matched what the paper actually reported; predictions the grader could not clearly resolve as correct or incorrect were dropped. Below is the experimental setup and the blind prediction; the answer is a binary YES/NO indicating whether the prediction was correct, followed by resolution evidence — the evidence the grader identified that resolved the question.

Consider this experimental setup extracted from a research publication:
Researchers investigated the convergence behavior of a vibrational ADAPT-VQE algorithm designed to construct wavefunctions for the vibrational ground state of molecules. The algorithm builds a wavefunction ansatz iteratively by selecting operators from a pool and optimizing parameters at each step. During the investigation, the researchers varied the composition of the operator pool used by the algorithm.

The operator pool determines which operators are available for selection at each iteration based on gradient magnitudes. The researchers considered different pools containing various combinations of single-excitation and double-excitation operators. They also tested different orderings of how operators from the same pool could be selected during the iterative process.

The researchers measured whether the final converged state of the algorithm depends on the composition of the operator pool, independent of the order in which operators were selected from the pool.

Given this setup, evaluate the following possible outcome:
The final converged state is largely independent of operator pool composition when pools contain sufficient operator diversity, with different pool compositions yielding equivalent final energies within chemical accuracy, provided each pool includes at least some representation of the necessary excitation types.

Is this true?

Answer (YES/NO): NO